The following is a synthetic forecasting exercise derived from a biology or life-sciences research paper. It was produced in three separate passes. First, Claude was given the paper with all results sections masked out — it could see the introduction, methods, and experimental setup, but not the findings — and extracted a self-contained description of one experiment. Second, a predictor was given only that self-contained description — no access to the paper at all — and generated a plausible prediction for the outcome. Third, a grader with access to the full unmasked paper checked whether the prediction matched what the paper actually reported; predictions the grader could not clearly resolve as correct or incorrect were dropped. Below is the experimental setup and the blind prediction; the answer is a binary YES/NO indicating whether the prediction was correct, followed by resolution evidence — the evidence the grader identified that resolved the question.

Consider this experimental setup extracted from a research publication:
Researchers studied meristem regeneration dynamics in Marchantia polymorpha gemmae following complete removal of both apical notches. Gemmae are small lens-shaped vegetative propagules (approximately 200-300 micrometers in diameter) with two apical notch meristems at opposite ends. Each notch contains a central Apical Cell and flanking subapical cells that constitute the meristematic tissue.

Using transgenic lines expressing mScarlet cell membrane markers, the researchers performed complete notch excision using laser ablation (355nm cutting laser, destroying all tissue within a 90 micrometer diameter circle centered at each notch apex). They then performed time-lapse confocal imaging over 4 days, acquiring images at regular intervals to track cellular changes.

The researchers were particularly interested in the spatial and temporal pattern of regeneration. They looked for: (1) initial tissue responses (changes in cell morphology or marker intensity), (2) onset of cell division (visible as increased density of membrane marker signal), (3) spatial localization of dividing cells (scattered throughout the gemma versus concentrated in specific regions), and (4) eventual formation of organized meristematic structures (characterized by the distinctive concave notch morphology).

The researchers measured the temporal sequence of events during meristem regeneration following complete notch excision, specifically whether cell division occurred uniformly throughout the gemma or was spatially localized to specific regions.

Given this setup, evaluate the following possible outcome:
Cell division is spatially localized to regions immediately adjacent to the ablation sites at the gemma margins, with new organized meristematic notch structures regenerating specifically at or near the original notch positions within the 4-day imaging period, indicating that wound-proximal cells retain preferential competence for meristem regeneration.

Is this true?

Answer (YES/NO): NO